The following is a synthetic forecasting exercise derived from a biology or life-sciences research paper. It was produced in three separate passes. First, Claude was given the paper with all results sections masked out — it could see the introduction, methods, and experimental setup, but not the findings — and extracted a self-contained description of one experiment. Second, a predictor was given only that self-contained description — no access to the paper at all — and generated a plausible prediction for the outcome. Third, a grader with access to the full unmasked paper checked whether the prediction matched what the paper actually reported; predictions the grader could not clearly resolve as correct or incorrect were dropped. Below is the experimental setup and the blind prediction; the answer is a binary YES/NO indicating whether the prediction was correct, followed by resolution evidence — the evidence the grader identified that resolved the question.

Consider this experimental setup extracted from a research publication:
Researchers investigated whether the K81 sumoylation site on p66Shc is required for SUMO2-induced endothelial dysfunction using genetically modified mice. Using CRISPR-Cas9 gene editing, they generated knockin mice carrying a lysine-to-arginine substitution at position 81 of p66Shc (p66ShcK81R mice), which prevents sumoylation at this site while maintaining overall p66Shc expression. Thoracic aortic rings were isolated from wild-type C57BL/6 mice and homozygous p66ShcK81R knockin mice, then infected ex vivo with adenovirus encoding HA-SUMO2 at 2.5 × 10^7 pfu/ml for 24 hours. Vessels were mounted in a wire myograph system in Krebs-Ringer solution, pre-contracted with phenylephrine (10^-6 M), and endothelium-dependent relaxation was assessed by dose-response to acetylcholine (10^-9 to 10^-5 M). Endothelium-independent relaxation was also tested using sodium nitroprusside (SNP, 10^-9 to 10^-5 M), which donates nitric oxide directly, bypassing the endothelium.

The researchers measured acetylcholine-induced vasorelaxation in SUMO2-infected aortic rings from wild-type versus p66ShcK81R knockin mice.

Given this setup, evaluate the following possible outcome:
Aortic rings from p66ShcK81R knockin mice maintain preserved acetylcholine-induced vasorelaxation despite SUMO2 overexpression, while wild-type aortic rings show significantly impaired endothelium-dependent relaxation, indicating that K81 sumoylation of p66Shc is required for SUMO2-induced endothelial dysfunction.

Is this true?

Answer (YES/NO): YES